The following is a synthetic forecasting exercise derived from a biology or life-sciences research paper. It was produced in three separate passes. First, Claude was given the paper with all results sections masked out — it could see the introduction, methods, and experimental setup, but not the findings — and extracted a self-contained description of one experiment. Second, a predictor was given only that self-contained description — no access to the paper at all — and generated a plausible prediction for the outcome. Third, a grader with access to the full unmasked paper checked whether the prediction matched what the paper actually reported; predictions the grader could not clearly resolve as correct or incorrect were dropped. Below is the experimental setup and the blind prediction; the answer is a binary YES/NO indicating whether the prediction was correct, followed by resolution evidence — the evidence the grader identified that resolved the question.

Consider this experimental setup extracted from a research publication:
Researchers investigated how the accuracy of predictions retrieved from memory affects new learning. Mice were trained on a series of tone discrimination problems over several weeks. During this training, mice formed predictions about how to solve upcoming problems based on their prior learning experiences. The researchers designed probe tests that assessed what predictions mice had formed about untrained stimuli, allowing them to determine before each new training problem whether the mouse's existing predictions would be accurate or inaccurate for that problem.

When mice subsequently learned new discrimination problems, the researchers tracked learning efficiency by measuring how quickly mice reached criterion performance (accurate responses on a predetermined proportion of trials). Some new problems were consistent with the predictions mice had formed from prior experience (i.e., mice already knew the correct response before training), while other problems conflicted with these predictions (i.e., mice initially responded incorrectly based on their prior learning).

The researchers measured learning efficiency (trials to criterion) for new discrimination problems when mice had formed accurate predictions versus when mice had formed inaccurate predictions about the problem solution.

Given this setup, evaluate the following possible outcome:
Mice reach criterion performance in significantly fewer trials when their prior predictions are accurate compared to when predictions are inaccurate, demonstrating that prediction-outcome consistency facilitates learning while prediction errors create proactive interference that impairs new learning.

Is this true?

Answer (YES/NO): YES